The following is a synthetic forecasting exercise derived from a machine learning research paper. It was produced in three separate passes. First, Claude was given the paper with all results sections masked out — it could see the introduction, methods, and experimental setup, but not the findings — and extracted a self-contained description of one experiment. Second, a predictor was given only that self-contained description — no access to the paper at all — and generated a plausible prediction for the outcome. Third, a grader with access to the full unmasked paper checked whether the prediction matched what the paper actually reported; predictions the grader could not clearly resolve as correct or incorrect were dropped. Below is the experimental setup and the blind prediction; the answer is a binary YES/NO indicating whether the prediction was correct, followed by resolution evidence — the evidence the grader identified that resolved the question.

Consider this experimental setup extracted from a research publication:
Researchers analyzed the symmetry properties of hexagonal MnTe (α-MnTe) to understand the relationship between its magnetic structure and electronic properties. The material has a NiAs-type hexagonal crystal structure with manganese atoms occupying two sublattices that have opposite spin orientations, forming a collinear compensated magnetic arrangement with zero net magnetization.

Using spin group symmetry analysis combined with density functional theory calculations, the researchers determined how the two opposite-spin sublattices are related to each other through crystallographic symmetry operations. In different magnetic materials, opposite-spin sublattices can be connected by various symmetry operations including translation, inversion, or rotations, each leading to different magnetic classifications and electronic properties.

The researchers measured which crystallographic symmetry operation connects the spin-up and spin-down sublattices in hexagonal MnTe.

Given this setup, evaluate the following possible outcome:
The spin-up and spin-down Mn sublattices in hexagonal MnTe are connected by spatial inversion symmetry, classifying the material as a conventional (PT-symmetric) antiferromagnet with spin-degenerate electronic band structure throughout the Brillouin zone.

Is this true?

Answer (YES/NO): NO